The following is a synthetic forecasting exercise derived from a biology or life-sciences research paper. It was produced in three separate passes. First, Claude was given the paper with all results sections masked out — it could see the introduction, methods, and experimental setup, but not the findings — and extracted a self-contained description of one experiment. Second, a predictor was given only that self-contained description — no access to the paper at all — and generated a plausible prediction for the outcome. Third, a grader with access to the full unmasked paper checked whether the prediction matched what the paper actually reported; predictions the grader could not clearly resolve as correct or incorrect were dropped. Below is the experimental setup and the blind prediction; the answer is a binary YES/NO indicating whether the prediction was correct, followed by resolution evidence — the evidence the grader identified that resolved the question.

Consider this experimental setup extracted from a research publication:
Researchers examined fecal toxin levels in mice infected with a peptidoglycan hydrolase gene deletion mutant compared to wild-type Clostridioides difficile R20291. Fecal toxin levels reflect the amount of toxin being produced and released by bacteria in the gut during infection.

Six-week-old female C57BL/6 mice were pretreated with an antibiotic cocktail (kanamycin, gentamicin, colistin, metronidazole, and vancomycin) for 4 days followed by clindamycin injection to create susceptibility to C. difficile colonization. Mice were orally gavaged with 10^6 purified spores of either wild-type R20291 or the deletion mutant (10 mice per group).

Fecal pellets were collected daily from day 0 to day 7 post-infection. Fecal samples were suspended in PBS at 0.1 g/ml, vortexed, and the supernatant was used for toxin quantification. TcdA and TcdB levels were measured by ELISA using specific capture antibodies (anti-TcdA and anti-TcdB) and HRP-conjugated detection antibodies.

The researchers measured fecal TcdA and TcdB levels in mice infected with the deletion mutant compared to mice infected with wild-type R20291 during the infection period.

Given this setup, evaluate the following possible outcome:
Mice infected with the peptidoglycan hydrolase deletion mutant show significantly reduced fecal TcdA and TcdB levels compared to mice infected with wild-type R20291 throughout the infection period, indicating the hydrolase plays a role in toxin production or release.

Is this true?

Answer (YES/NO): YES